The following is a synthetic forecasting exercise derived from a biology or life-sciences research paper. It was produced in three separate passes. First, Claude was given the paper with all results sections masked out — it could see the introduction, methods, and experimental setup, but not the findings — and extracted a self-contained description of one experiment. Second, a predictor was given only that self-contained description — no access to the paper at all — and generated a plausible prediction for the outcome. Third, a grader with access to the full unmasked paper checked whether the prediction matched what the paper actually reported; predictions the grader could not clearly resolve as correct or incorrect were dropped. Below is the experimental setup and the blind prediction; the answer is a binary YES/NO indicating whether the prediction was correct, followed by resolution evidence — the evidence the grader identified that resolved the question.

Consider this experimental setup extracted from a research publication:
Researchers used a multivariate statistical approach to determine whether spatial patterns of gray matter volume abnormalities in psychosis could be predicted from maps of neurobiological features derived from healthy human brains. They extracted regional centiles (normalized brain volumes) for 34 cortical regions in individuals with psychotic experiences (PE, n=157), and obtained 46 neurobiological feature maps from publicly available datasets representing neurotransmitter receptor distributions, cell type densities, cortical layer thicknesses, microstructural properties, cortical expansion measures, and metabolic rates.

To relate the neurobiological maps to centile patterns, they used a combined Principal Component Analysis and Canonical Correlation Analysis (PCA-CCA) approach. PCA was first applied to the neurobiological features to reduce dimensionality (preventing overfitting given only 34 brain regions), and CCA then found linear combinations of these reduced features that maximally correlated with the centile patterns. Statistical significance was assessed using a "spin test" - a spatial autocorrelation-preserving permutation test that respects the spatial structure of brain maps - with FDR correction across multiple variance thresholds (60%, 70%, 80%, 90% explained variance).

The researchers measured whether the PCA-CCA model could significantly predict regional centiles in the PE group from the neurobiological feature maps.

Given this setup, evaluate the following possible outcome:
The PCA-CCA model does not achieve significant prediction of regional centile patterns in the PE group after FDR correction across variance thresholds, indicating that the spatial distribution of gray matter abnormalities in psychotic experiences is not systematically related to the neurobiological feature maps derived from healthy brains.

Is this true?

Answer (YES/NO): YES